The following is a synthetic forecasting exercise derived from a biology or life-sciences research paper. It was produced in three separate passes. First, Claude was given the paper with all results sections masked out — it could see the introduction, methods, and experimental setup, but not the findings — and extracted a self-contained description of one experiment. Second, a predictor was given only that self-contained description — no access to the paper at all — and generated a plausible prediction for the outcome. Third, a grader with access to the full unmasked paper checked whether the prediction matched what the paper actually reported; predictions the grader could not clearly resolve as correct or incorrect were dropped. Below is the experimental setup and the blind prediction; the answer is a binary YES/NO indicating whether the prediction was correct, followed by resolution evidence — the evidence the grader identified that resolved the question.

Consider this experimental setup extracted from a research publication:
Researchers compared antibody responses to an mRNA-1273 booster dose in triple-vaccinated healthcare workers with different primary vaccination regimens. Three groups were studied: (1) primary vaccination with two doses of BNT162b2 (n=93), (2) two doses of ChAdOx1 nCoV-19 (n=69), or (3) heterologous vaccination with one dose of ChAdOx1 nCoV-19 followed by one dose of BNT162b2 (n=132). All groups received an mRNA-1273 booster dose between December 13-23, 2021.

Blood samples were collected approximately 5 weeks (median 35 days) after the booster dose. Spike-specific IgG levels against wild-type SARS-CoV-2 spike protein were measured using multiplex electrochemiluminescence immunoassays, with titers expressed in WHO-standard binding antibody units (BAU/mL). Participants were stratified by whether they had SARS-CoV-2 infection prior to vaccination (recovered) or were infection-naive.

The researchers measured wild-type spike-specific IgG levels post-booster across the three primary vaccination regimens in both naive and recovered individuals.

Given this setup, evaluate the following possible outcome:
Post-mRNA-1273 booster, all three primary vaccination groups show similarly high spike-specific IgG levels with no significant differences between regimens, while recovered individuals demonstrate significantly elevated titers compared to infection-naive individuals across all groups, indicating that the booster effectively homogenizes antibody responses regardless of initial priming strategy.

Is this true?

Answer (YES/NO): YES